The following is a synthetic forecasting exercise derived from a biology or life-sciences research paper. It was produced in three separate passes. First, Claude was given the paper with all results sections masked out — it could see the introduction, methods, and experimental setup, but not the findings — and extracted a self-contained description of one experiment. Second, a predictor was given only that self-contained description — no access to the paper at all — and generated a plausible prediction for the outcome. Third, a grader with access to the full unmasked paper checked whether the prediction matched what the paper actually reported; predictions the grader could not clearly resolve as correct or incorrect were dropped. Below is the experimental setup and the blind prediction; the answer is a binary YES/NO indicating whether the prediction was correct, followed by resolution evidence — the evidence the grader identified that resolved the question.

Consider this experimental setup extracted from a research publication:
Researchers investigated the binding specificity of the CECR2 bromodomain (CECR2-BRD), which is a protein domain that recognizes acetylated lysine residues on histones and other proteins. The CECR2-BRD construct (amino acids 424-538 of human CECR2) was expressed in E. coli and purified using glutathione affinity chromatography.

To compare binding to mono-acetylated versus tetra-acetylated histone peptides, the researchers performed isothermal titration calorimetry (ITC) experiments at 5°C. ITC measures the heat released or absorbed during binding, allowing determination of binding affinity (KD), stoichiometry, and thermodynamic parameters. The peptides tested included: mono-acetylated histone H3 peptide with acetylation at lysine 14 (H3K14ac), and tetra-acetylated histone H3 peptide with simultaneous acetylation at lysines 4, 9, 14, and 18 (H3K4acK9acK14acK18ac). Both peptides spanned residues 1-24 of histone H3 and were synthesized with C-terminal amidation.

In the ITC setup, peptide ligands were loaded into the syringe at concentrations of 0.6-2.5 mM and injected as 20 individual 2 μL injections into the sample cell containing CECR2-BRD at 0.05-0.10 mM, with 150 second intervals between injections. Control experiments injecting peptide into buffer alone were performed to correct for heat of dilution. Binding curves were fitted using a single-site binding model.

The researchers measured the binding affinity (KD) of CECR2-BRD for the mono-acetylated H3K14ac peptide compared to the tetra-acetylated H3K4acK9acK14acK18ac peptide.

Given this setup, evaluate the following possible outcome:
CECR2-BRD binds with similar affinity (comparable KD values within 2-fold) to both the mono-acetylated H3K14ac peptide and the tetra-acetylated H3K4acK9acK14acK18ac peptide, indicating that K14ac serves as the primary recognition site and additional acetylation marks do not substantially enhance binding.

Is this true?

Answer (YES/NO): YES